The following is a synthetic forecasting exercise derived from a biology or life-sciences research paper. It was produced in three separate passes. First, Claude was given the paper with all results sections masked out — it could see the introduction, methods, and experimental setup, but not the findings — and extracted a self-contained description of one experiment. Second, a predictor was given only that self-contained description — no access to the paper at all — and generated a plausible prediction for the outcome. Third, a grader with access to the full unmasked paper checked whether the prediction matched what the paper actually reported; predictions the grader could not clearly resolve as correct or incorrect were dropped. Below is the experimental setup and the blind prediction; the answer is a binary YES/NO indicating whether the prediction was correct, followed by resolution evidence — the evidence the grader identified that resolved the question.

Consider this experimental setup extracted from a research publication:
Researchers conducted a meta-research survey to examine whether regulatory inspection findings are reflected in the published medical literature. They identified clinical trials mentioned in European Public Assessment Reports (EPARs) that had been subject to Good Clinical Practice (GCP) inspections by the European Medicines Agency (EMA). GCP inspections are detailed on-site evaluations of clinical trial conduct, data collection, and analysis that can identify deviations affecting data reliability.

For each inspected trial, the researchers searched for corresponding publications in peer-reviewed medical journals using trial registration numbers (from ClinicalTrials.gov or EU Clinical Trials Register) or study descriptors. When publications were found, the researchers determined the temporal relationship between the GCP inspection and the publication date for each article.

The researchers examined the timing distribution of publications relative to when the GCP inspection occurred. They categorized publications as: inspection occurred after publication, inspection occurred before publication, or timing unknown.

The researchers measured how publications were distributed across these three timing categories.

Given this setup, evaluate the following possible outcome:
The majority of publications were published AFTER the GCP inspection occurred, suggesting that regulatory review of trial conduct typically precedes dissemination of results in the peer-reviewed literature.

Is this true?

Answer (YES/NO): NO